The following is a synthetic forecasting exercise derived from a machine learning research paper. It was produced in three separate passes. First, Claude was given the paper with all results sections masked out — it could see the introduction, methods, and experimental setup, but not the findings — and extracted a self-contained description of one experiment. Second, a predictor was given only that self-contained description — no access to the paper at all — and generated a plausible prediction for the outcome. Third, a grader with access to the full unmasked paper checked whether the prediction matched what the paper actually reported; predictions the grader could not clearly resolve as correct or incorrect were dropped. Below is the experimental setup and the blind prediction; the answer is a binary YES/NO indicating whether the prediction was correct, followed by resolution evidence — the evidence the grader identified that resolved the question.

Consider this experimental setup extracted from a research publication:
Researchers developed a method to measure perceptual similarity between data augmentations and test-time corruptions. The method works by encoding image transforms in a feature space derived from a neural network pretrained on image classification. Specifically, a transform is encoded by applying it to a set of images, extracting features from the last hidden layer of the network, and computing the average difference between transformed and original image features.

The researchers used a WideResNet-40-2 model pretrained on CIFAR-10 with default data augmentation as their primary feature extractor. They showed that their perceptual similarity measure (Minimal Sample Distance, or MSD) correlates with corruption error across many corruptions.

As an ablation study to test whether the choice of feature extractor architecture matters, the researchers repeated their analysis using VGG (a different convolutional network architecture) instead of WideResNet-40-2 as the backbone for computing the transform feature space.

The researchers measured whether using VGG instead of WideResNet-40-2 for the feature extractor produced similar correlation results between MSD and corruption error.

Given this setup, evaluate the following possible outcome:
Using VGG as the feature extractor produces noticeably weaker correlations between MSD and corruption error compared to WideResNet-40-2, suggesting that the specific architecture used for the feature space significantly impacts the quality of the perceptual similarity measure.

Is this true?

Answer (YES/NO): NO